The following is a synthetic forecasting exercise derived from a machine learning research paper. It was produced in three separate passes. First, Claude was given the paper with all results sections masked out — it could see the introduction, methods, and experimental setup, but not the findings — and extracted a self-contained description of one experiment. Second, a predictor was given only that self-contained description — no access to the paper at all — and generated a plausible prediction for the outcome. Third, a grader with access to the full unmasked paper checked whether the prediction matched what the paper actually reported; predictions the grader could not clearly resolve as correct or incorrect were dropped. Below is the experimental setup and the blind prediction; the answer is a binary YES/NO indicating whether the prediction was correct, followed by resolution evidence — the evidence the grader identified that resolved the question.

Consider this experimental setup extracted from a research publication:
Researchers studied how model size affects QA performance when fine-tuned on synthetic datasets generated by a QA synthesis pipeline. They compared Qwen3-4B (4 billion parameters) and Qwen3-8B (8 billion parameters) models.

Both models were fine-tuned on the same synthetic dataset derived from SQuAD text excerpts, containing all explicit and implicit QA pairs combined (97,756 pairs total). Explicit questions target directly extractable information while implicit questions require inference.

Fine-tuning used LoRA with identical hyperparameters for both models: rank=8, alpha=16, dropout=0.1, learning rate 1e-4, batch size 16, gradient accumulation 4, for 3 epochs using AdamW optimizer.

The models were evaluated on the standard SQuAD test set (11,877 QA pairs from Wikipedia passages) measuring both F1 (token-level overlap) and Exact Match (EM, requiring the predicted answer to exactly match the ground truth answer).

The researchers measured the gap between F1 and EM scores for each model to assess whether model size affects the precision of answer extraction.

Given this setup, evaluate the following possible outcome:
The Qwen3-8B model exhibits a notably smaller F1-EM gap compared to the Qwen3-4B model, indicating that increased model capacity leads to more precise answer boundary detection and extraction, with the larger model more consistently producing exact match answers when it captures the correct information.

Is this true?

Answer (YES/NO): NO